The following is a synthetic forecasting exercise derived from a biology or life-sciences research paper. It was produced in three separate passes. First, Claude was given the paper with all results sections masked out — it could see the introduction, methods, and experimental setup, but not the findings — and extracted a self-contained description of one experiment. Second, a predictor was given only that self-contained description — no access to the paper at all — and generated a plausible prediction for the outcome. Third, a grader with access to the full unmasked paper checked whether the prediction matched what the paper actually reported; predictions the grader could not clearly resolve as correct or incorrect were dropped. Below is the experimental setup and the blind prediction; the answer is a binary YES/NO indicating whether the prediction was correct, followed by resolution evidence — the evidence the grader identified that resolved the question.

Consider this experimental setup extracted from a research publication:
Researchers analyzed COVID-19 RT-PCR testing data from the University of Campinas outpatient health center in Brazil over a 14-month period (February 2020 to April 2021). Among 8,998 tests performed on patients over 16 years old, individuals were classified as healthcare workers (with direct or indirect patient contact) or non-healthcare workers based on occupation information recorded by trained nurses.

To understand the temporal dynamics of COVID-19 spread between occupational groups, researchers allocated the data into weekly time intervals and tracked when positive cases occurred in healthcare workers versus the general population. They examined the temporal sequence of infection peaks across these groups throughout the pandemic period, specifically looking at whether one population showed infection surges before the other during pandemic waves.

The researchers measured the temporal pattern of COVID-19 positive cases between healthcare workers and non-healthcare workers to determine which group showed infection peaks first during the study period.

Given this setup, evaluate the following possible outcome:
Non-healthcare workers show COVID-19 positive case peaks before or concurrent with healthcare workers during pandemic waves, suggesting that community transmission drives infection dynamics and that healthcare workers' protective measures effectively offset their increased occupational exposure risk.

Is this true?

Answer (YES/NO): NO